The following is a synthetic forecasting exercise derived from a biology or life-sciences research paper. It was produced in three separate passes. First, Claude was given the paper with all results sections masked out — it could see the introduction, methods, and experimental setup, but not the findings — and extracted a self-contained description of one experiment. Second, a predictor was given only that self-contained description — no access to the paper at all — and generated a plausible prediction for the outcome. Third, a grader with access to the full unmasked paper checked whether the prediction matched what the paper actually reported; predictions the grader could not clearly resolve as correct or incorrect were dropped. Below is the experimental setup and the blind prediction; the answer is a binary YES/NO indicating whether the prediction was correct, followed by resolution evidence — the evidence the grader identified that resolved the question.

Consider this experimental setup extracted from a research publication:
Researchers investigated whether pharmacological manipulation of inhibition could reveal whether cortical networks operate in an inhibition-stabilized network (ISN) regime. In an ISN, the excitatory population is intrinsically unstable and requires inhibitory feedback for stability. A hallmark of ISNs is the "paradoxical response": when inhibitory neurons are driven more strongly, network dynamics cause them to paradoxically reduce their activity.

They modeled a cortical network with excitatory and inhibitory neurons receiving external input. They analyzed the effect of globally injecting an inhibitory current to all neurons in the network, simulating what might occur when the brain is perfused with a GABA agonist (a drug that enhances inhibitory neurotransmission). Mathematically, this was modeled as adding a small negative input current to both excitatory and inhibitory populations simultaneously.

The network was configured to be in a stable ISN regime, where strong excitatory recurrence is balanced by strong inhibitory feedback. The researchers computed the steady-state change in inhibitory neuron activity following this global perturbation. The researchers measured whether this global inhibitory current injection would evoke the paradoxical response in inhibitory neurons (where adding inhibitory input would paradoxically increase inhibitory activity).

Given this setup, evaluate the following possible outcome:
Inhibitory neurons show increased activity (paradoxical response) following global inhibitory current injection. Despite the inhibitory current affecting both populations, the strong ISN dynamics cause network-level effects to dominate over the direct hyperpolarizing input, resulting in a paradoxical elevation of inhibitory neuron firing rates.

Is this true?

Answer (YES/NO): NO